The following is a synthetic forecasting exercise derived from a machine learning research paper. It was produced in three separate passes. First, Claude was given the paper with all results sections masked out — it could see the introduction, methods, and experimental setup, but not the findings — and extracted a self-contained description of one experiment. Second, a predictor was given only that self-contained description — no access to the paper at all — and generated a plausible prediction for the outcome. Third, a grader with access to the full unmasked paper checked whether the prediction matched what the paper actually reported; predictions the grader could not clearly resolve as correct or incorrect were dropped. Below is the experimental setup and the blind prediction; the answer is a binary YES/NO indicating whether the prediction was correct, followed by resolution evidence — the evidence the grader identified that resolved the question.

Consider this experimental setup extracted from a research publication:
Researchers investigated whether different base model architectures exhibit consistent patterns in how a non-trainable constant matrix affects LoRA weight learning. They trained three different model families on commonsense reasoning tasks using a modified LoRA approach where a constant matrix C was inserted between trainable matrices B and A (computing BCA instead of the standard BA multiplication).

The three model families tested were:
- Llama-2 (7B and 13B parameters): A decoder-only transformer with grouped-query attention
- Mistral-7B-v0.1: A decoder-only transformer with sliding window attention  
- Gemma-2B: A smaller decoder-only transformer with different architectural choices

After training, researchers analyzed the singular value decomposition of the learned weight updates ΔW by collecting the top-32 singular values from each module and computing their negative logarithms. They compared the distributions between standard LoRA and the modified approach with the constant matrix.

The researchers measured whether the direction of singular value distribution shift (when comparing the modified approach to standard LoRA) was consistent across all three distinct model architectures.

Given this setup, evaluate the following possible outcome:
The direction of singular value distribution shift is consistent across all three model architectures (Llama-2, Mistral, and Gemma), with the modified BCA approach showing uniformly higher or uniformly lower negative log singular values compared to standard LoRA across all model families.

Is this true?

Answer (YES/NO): YES